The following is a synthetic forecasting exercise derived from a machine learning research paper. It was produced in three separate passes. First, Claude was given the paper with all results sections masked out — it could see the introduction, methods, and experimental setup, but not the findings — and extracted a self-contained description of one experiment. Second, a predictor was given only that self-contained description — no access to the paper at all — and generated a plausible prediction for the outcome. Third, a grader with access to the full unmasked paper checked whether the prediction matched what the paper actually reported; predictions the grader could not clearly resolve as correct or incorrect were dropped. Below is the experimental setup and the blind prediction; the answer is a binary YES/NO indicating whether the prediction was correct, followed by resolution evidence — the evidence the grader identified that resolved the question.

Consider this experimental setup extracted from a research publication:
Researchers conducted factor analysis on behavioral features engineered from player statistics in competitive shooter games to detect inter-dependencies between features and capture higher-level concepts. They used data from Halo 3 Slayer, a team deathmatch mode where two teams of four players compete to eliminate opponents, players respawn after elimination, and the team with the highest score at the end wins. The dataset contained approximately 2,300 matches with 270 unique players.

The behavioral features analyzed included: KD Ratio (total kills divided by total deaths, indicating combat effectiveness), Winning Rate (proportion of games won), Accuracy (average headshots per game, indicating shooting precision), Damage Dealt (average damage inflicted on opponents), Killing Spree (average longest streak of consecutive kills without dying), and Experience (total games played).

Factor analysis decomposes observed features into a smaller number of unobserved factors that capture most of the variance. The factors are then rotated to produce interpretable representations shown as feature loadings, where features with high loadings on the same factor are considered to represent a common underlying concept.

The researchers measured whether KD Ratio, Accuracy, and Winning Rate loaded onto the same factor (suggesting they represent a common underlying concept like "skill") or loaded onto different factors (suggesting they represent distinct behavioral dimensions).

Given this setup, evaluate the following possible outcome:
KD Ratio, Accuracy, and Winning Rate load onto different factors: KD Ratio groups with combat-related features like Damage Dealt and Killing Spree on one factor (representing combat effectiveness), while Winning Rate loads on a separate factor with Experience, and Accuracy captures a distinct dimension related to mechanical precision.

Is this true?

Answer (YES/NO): NO